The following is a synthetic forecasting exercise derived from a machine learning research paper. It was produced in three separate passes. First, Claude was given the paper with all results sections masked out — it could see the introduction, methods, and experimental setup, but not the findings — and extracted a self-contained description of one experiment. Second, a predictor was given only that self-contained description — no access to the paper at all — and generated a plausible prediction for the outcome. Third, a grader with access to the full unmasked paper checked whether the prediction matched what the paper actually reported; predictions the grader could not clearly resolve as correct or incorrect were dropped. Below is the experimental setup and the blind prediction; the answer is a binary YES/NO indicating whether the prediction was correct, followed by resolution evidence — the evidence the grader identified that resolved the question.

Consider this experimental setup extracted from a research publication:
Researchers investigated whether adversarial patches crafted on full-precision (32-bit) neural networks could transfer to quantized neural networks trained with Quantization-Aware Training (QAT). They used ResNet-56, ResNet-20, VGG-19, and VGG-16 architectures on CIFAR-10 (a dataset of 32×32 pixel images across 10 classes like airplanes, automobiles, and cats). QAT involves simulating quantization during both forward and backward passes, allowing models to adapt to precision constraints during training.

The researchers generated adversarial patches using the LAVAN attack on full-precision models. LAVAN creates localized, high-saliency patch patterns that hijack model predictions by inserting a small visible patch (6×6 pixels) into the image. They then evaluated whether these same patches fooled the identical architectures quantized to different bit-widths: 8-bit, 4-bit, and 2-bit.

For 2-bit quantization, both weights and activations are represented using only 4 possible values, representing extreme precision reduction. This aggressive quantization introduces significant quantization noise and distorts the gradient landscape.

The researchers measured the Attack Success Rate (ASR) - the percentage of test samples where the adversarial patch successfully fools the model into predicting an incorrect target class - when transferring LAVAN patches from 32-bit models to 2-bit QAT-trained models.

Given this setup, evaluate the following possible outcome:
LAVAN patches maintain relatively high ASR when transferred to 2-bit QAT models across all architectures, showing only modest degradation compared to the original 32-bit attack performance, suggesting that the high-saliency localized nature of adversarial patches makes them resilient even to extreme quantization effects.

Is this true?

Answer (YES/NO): YES